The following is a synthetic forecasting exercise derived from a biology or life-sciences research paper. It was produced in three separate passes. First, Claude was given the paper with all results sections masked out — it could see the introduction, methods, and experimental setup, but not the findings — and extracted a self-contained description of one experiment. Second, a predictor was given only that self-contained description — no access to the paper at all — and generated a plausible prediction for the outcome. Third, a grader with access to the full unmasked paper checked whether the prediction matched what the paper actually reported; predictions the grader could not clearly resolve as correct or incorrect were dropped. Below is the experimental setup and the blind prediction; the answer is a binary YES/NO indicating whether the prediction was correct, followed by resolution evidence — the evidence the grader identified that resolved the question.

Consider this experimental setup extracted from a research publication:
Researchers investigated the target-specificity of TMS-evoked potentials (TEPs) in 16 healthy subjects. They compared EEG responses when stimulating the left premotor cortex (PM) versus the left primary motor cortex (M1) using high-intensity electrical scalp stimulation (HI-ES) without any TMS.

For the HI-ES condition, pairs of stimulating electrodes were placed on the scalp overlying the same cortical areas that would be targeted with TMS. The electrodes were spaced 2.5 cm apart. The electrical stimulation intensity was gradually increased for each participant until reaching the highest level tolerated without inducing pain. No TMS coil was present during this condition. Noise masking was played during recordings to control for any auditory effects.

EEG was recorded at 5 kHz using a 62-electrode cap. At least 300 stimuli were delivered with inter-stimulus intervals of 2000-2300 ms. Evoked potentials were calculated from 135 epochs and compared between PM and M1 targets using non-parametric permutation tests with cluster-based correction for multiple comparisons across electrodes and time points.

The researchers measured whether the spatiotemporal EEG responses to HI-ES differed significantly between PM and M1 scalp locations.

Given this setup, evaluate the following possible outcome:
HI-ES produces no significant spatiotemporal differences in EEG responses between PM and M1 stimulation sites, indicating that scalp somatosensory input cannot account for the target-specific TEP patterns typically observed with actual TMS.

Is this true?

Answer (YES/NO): NO